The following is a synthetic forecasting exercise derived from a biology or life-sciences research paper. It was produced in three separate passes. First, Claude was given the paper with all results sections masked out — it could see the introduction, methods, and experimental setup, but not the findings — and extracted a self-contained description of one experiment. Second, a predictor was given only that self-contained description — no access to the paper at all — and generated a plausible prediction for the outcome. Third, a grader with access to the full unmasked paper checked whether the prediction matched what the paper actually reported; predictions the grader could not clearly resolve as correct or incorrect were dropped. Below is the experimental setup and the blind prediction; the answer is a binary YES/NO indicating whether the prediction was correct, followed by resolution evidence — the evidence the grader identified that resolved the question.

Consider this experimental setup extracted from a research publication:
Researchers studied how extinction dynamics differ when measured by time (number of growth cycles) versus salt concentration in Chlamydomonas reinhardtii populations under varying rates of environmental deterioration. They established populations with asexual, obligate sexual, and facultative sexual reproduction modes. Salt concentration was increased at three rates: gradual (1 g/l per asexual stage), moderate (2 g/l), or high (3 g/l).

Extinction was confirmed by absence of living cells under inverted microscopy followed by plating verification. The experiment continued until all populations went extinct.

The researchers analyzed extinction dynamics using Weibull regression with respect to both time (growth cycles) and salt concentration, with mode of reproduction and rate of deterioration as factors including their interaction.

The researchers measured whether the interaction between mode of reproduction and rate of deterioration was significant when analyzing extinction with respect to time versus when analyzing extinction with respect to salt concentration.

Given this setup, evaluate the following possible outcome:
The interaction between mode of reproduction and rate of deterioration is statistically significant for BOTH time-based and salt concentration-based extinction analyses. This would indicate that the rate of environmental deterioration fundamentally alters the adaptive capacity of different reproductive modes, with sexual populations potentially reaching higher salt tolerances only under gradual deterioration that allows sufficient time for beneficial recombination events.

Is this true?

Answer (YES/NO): YES